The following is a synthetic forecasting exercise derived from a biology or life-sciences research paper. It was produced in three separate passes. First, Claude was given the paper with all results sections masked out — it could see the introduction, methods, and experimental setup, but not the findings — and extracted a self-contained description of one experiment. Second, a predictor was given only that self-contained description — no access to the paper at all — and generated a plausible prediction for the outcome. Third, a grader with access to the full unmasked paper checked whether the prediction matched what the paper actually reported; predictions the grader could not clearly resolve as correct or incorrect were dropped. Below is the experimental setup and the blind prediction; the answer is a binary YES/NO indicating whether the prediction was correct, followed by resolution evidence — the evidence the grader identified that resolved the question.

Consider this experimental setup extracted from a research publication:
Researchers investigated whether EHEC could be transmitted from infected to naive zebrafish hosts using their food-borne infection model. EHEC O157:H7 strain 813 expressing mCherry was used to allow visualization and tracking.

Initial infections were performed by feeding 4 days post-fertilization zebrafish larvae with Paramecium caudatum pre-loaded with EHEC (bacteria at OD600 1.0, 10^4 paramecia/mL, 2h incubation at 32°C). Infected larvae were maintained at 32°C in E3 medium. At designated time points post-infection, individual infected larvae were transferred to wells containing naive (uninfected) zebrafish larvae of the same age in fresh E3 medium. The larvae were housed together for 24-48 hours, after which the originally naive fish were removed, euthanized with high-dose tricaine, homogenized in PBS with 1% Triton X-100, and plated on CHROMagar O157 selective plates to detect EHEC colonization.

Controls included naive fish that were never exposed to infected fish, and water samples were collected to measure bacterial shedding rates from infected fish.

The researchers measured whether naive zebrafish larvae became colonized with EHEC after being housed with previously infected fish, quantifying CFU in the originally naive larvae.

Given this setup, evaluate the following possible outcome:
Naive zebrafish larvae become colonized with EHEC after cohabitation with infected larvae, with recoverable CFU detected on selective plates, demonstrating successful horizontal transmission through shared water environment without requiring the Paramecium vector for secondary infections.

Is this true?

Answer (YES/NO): YES